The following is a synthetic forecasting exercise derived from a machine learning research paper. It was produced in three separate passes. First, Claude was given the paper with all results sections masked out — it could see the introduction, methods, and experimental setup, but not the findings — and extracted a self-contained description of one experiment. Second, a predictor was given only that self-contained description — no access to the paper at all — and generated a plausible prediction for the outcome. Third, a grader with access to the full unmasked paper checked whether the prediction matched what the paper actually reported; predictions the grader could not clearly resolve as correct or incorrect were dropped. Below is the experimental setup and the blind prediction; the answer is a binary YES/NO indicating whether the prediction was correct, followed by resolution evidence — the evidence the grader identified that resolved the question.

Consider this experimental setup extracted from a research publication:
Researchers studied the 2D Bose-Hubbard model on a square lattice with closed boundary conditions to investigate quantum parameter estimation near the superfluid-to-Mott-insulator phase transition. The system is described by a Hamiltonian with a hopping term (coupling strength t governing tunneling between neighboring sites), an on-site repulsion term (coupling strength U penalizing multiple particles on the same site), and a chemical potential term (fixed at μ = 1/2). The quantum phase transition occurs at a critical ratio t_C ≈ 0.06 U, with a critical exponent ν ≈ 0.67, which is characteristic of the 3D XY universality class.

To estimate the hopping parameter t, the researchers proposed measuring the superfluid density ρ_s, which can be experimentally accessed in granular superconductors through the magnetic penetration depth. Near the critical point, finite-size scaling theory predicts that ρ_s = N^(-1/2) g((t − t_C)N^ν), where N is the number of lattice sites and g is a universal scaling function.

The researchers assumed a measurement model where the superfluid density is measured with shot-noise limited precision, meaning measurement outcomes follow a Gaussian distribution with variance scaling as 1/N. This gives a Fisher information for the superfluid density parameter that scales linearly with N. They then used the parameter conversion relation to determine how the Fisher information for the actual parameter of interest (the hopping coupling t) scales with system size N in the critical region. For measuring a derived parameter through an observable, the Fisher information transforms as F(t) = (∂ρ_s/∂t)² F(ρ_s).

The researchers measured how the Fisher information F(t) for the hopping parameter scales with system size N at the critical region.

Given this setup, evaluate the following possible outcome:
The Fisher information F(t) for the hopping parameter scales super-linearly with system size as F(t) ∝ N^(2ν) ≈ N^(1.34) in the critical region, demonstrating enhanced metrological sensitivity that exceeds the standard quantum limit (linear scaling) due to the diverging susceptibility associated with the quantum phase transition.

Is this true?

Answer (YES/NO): YES